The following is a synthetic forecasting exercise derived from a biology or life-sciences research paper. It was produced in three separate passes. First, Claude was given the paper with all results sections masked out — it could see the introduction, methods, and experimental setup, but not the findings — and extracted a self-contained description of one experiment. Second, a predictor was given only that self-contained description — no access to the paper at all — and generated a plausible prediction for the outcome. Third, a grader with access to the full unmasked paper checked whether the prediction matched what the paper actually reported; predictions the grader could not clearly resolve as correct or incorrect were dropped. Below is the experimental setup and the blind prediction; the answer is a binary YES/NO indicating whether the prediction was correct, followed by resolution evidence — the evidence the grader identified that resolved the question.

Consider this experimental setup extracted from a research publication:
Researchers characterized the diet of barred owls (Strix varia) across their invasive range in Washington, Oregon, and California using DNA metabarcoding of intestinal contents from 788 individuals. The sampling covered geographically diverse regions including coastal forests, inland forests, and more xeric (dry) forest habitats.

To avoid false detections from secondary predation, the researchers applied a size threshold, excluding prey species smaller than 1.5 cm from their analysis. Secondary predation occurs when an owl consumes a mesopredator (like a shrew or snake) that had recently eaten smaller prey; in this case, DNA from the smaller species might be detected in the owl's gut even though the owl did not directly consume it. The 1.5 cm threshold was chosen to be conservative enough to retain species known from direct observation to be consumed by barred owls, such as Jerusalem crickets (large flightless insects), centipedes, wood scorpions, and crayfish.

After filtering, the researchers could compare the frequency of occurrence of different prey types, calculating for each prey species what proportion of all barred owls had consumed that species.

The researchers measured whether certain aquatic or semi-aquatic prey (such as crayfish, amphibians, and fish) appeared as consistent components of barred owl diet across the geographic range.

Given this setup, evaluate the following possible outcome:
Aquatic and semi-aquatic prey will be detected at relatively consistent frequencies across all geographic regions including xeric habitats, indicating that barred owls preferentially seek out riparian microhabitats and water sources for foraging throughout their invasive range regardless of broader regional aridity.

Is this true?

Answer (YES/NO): NO